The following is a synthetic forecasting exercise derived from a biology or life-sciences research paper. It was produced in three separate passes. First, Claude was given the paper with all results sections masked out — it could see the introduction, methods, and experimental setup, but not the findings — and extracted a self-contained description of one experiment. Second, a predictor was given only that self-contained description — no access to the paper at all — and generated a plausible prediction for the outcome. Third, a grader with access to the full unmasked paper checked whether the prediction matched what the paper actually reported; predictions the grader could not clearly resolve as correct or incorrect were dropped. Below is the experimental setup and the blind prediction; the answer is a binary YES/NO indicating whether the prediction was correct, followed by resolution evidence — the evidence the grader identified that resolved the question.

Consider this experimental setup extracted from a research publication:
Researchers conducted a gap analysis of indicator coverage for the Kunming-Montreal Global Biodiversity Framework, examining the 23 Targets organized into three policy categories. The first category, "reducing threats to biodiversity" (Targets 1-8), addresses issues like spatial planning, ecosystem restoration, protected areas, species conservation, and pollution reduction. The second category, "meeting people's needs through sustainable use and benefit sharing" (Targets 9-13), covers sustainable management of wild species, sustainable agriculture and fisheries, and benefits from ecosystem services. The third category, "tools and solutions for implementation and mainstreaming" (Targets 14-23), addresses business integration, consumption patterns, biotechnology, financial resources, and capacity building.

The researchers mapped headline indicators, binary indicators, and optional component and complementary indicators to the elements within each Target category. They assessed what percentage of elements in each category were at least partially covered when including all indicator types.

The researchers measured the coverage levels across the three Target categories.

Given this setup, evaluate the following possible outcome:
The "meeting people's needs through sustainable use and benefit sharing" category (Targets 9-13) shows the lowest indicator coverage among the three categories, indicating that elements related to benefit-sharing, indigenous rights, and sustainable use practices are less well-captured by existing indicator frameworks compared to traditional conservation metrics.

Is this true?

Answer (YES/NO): YES